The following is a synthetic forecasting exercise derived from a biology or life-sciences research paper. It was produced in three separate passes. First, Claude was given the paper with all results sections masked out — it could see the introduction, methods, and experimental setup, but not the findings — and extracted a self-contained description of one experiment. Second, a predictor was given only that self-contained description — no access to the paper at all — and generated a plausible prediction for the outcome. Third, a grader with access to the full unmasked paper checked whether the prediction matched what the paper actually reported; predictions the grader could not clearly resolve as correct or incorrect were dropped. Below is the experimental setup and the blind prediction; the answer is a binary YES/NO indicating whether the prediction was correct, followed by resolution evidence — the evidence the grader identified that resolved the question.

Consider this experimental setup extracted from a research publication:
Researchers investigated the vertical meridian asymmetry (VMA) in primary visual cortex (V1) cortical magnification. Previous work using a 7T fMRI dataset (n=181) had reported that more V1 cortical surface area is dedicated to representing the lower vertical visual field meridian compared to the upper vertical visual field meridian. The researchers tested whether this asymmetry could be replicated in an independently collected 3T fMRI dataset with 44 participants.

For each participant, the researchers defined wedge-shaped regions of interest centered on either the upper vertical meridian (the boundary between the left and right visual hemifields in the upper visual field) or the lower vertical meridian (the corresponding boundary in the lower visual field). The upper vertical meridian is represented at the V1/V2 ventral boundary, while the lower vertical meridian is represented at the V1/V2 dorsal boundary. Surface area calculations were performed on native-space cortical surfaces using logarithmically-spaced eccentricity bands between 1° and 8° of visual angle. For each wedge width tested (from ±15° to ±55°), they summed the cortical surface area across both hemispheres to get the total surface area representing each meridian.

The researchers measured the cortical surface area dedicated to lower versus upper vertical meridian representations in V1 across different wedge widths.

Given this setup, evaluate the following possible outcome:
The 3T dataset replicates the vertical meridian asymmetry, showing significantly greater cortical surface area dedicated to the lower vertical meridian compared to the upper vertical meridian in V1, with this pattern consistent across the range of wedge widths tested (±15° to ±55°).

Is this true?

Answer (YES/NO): YES